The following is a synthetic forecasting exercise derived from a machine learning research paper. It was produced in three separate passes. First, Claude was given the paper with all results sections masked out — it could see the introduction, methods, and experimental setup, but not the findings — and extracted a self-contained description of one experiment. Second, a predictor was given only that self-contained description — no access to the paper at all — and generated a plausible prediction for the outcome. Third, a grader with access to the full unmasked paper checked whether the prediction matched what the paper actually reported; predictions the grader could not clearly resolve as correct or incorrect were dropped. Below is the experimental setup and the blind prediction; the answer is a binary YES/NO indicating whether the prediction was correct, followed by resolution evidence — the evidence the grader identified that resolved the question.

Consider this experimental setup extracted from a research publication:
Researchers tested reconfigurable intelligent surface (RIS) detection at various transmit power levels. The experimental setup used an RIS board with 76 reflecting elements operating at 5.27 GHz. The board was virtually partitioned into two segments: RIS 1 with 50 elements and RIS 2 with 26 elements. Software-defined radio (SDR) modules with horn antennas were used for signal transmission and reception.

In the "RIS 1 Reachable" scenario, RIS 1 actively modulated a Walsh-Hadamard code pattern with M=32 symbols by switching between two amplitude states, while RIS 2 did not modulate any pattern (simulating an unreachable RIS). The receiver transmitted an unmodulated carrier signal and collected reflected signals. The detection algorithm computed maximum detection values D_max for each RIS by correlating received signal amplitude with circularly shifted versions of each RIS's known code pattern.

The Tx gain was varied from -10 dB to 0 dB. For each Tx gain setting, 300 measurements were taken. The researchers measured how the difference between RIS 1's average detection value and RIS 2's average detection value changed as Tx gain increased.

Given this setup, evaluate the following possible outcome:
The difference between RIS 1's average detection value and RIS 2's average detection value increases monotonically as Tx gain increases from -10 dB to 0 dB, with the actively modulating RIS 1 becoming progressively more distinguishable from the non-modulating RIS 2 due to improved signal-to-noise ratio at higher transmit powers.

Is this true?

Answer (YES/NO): YES